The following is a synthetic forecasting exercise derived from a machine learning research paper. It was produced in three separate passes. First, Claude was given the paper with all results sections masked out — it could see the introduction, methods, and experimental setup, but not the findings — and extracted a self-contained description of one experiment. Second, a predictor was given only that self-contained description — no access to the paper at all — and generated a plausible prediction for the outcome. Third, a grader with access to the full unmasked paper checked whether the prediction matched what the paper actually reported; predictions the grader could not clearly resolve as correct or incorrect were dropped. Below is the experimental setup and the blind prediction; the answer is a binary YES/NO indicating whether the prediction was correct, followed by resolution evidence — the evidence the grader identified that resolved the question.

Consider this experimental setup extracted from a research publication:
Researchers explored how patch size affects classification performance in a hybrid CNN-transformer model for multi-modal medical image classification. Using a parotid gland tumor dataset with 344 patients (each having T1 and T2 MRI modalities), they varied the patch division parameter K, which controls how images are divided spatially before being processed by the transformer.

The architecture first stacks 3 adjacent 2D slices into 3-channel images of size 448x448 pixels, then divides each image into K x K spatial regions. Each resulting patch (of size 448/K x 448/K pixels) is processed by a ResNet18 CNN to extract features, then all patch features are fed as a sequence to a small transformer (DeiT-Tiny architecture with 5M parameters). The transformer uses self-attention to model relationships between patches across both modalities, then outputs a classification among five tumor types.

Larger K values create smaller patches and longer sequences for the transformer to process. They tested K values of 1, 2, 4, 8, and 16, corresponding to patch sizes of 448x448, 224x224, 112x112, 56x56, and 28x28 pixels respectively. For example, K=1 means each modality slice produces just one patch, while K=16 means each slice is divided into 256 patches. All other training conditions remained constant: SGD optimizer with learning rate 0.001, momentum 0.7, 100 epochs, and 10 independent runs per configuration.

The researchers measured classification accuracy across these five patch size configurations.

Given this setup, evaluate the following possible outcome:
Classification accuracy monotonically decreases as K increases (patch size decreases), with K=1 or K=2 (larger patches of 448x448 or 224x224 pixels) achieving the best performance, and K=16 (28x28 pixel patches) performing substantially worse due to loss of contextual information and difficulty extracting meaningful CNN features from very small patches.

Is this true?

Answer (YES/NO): NO